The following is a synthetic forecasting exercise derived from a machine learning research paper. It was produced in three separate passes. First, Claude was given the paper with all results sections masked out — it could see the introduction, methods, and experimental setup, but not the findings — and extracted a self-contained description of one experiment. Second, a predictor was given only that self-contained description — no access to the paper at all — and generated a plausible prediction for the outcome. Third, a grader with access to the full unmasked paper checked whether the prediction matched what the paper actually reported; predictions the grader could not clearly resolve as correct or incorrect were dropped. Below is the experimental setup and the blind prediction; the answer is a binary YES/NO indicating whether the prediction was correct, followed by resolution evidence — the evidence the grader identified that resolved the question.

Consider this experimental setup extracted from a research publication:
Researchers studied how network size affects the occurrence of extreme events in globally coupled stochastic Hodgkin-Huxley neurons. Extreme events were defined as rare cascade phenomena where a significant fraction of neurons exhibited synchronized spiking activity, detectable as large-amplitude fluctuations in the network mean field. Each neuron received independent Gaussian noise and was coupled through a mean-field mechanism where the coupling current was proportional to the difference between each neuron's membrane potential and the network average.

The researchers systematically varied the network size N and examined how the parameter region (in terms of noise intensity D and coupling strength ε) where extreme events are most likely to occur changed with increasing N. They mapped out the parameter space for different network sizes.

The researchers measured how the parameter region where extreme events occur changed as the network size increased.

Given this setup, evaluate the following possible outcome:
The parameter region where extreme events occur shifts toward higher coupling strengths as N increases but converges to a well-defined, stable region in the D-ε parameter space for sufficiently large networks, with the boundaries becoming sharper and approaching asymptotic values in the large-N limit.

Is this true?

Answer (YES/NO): NO